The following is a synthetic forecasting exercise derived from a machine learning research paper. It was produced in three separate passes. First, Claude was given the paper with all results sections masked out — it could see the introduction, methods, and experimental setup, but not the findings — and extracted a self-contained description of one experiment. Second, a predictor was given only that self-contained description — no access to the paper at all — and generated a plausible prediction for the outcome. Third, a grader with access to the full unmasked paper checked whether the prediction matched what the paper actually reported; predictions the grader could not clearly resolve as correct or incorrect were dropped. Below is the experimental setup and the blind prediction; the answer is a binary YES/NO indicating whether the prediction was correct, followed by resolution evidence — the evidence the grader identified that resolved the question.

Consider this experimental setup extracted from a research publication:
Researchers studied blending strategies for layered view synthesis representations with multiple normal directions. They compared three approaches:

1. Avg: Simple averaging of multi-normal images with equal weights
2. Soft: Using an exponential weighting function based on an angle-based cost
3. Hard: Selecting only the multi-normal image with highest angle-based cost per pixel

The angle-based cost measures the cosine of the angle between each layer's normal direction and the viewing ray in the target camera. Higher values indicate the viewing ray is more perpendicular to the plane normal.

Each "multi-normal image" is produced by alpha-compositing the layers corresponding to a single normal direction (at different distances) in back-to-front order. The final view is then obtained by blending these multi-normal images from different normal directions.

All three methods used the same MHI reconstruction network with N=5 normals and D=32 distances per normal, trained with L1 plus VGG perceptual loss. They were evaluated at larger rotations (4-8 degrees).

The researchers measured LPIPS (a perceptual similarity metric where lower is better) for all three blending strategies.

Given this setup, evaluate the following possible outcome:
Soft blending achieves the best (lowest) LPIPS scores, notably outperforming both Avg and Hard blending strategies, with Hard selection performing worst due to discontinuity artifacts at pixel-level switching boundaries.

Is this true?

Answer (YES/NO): NO